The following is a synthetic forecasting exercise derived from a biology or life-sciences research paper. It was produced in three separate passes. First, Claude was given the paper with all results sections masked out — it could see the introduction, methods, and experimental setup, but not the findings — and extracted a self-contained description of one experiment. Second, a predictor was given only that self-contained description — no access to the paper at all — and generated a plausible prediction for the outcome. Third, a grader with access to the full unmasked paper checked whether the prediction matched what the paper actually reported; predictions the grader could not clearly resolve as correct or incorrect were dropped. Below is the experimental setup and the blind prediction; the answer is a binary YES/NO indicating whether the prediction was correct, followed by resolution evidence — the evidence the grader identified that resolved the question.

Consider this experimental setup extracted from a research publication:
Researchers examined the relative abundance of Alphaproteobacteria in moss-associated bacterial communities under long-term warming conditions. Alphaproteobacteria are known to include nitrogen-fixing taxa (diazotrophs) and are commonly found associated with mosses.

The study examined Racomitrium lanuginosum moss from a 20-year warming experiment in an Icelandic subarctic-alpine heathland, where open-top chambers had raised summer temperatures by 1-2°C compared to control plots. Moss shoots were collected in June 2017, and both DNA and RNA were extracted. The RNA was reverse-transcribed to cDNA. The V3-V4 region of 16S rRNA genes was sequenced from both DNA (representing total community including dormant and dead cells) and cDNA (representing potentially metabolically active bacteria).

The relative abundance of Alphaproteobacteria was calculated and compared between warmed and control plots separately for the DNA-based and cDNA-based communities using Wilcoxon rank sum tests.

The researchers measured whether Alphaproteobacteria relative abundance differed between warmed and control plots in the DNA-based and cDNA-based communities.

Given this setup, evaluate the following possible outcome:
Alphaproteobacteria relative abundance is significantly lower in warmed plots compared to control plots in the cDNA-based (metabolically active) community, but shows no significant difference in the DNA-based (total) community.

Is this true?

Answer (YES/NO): NO